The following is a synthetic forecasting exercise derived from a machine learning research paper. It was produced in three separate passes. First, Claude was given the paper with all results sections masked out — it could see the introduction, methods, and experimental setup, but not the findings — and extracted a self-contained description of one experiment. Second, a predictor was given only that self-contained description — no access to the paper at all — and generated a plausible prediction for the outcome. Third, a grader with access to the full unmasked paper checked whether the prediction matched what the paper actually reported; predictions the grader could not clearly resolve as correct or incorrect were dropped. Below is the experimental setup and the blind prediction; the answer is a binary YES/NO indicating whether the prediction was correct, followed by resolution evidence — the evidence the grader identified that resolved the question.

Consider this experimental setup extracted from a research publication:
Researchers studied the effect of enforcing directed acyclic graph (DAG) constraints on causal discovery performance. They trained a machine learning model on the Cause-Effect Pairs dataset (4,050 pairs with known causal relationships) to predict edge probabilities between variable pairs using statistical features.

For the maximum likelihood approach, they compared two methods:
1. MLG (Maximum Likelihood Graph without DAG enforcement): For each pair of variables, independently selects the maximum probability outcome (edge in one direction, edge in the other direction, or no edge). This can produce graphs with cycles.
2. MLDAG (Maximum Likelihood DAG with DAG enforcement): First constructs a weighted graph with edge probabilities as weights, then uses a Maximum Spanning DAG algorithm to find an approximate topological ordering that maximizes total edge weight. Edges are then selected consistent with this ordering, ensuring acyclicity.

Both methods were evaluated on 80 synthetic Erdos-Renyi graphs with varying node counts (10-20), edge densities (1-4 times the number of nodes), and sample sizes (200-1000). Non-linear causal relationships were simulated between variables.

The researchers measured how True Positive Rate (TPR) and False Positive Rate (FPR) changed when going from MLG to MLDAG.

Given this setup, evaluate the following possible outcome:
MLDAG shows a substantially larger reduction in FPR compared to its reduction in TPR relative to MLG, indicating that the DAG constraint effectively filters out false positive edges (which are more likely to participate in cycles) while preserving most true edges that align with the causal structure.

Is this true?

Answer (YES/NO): NO